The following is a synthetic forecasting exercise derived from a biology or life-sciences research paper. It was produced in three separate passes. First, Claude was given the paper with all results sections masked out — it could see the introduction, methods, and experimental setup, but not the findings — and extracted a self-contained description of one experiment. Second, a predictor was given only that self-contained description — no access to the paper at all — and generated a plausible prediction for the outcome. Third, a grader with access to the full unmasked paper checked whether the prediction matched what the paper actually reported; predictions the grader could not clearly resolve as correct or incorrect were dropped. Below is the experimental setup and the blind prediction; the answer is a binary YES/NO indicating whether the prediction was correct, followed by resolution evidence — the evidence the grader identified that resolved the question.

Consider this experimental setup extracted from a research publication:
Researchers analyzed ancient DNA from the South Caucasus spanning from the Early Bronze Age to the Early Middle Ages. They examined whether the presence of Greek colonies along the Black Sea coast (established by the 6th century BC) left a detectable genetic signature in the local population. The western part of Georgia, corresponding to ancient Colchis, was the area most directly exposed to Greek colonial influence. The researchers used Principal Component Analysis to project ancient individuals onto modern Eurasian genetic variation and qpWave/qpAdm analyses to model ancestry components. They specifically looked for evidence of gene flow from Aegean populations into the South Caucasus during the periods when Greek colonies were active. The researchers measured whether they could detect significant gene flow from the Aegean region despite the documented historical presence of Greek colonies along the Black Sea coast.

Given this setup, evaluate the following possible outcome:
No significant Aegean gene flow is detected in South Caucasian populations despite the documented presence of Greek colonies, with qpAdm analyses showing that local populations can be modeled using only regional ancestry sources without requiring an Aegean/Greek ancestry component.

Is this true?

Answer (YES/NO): YES